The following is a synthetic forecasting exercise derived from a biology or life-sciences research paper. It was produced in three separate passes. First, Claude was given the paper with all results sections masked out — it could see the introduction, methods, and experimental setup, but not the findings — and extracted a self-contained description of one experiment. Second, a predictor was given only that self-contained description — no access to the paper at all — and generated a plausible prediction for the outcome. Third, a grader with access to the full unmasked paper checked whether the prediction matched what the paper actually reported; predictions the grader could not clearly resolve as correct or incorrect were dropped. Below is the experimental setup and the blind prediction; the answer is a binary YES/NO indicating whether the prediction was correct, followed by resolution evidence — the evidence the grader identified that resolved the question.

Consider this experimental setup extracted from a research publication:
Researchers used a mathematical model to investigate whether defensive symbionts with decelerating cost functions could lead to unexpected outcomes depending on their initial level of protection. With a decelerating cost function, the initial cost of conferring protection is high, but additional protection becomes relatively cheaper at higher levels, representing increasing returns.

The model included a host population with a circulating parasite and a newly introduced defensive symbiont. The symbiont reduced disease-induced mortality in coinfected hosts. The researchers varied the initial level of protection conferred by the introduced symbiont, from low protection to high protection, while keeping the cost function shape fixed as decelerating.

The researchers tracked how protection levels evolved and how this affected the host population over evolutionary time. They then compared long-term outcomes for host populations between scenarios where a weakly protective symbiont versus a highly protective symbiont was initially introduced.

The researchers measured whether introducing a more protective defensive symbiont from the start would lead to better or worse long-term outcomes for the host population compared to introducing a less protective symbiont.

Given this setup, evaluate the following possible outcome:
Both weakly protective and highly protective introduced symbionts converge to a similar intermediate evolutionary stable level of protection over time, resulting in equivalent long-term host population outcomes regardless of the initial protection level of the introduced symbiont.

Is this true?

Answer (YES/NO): NO